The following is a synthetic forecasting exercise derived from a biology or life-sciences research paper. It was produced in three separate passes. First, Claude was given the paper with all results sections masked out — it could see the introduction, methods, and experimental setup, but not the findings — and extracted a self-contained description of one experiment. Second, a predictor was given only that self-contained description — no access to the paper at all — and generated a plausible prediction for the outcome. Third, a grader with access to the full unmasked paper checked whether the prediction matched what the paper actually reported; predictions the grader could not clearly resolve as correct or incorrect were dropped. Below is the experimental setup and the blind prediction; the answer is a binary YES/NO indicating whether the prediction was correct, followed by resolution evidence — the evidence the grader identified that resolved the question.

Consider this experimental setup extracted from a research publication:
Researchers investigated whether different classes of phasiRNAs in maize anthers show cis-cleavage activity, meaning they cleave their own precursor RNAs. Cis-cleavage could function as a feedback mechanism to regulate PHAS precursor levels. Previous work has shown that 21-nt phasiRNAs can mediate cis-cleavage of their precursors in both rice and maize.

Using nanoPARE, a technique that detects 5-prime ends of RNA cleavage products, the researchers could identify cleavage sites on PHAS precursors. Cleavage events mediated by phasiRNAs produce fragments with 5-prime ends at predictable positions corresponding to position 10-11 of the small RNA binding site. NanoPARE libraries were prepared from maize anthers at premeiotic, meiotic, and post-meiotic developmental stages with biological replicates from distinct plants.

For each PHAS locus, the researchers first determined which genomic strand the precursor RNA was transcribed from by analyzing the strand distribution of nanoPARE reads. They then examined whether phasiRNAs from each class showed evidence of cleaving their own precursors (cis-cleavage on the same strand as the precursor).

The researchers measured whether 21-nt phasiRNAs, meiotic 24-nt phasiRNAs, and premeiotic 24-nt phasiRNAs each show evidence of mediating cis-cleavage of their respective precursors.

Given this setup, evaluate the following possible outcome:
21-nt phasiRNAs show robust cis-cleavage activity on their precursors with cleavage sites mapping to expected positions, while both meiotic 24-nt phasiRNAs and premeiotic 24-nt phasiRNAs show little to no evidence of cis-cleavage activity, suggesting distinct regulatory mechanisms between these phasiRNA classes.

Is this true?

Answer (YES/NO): NO